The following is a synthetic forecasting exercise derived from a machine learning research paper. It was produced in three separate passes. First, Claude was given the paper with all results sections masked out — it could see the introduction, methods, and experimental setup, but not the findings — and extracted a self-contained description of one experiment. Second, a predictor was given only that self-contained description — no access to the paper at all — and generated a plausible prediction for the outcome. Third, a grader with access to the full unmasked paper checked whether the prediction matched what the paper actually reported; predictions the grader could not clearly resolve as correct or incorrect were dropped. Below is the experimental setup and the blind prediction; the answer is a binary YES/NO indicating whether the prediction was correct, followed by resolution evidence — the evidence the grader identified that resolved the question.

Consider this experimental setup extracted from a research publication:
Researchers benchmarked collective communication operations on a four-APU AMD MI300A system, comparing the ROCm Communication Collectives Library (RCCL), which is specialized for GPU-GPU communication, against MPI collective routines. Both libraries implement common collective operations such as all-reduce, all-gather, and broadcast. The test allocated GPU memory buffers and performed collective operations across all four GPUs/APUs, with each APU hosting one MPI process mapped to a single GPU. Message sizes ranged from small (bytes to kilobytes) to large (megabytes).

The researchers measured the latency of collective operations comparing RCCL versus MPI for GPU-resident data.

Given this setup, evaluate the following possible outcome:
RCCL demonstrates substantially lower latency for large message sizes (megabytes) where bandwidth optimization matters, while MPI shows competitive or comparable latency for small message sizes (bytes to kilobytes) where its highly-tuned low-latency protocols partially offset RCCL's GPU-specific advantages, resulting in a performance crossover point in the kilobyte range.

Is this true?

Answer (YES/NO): NO